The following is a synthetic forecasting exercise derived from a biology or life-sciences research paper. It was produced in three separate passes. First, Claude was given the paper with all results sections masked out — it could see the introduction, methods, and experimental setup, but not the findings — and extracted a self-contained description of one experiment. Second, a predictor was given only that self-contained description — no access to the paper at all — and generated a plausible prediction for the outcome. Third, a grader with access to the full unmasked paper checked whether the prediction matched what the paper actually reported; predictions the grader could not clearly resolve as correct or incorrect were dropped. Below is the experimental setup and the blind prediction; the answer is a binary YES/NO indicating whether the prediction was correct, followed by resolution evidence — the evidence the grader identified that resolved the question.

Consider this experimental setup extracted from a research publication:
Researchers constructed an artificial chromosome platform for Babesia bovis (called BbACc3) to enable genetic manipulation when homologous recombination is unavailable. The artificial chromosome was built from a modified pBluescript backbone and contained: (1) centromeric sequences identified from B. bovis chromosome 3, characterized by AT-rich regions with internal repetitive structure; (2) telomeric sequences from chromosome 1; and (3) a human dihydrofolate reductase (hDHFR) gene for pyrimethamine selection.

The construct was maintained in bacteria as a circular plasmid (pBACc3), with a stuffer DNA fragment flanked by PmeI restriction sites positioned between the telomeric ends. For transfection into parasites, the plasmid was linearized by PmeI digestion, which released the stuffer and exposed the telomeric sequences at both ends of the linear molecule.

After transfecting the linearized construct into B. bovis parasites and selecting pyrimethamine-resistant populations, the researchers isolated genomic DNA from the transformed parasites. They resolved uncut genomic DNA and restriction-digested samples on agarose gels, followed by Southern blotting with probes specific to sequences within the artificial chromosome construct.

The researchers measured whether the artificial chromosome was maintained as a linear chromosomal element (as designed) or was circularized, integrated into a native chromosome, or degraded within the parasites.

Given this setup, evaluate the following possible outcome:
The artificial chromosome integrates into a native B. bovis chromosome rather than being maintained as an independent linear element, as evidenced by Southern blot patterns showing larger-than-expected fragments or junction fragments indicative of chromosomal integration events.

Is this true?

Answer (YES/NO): NO